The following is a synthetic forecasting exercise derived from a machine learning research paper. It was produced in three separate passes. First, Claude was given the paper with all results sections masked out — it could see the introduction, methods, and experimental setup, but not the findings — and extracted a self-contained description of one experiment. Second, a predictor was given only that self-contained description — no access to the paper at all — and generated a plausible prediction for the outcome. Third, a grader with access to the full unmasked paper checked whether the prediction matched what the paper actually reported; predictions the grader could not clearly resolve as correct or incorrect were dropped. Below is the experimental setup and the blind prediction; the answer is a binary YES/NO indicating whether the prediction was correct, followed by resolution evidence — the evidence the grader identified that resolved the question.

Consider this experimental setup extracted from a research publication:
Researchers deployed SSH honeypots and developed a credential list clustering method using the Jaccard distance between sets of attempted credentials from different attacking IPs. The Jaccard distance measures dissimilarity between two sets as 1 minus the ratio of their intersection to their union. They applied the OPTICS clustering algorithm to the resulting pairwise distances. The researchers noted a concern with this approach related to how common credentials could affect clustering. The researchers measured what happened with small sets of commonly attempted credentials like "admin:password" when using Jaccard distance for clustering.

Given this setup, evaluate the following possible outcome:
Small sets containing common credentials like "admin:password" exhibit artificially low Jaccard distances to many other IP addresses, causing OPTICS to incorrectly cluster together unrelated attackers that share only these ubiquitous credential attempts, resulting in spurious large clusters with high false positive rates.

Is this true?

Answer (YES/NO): YES